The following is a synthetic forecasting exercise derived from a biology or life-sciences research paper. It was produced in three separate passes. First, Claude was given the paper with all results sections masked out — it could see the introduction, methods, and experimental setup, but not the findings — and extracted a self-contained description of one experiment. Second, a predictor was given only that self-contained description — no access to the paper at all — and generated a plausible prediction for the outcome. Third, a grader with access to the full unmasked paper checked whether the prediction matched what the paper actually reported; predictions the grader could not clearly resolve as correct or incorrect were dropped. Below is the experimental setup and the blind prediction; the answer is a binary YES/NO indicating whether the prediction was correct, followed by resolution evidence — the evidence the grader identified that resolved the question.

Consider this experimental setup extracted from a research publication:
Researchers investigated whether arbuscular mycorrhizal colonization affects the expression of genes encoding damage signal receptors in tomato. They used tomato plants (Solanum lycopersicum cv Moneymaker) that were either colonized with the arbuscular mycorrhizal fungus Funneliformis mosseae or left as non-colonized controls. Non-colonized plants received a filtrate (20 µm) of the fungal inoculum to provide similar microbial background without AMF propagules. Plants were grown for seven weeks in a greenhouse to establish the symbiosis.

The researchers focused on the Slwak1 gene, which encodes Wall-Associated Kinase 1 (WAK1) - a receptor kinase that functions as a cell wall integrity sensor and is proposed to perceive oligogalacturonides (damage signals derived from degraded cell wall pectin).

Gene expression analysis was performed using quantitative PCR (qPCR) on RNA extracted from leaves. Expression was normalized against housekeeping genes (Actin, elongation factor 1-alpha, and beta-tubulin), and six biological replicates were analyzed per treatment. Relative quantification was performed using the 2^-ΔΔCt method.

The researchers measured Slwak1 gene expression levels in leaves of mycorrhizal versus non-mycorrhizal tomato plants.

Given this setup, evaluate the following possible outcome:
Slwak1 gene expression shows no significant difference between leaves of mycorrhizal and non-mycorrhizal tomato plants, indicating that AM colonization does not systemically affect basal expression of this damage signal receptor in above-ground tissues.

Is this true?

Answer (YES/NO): NO